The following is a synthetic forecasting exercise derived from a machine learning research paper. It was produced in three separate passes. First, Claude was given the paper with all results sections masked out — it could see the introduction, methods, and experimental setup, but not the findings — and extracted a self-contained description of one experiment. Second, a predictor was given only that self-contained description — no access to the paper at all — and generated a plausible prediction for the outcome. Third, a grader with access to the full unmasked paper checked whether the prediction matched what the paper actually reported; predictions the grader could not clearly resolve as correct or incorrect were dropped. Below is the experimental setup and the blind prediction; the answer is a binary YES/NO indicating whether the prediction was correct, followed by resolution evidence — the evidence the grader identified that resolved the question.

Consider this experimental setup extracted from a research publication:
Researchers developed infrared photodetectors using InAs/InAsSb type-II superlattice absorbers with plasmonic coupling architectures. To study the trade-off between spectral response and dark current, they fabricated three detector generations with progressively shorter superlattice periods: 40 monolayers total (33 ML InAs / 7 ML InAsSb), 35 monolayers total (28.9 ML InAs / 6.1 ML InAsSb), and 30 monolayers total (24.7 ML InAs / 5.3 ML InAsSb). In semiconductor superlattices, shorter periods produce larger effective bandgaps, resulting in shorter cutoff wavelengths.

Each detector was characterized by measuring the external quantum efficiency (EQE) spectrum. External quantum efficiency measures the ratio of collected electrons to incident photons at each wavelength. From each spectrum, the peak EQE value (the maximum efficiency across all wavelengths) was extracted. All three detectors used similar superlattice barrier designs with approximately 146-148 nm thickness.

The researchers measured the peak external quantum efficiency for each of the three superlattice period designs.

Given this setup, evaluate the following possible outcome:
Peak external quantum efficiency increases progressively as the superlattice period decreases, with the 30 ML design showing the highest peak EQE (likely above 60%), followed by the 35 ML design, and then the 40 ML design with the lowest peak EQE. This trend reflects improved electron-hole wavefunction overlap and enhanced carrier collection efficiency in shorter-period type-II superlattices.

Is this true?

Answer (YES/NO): NO